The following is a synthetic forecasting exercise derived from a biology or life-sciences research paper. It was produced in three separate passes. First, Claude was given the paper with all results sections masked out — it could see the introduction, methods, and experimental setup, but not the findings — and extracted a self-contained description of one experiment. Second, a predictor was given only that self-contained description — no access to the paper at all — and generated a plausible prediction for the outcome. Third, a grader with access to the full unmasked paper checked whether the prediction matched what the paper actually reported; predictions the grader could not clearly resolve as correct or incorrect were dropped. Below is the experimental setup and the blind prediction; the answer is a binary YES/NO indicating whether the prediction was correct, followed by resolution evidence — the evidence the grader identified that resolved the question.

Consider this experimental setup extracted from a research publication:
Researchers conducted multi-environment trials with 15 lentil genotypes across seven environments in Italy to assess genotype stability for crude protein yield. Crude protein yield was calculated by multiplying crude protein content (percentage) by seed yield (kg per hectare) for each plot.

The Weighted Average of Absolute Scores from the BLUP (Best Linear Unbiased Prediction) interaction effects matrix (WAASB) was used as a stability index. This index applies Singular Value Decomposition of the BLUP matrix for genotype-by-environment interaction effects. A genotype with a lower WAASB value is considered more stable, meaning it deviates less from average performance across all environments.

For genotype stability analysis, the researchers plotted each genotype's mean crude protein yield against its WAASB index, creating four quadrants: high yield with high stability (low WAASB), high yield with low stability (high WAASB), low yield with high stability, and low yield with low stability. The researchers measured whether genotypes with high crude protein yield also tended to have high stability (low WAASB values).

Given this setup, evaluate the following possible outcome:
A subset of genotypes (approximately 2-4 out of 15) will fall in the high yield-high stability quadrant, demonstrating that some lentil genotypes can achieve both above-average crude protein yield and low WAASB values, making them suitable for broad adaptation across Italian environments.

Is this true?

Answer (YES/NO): YES